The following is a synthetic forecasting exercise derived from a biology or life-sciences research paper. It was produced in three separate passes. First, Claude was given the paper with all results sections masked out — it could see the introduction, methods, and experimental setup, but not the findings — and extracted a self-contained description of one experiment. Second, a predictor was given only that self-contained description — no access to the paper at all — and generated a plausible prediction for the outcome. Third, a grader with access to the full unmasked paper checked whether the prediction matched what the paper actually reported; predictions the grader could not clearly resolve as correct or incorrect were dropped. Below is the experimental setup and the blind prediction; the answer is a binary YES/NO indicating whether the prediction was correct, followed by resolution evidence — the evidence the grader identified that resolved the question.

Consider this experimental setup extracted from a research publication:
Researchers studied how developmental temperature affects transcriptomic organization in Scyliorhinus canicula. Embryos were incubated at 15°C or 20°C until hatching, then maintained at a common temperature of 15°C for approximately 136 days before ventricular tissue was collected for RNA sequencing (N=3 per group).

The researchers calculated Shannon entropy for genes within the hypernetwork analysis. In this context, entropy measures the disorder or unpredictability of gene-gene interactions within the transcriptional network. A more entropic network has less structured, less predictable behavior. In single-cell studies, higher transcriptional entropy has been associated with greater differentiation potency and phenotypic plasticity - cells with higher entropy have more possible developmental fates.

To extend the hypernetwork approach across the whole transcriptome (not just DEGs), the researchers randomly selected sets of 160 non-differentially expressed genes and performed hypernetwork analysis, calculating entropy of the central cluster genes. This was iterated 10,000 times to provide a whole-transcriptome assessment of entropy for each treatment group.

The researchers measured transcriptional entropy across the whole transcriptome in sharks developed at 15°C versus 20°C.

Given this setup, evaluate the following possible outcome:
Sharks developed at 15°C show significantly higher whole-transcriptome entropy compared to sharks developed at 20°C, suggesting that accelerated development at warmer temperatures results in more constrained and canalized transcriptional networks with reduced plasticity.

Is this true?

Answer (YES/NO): NO